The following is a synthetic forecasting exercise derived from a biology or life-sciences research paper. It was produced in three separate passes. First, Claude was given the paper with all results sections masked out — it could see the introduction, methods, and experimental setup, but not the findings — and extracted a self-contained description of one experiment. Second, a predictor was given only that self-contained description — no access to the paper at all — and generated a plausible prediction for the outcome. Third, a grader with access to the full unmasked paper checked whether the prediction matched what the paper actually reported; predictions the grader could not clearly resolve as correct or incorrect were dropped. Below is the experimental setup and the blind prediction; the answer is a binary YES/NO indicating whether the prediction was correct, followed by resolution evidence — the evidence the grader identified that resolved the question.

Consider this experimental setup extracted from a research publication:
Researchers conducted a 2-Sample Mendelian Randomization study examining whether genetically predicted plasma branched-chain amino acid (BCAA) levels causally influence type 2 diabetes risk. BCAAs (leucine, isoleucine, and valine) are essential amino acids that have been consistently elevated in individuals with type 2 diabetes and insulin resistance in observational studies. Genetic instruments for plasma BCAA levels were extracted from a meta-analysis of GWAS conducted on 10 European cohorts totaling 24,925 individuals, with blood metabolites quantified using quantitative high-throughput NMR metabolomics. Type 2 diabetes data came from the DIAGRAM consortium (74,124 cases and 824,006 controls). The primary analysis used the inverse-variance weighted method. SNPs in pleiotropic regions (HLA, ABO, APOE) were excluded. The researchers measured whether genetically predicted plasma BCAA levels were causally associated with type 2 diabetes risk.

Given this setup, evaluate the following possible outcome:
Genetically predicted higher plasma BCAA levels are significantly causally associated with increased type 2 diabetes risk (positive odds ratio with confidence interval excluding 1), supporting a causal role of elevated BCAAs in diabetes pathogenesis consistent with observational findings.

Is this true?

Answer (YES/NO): NO